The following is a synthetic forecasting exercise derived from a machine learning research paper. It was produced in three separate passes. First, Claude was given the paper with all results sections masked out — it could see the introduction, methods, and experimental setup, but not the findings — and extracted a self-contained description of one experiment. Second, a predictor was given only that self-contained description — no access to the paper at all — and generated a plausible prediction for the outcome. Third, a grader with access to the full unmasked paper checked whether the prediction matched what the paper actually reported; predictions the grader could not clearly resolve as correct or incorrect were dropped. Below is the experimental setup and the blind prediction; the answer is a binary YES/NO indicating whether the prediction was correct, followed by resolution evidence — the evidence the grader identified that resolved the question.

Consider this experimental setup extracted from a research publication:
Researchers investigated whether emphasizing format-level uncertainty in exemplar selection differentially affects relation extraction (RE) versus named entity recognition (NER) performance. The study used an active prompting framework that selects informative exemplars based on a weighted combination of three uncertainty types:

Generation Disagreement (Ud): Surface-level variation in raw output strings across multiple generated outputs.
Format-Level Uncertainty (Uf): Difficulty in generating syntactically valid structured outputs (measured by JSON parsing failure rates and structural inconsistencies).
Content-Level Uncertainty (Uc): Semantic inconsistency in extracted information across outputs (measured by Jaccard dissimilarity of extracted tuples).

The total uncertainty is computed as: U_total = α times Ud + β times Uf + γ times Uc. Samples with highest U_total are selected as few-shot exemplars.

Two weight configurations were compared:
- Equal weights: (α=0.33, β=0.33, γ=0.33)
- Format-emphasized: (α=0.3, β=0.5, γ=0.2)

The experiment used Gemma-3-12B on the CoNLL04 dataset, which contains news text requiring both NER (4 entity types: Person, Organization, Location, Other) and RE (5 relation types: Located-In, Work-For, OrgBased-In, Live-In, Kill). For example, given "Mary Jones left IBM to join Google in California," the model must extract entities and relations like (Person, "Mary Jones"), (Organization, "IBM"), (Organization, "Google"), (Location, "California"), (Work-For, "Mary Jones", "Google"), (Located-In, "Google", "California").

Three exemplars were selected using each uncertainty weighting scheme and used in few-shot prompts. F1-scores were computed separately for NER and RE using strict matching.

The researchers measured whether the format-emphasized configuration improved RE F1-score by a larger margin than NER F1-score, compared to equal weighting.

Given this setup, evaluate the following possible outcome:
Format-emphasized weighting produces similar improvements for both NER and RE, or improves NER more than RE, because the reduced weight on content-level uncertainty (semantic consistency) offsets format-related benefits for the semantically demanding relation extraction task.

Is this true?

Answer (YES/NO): NO